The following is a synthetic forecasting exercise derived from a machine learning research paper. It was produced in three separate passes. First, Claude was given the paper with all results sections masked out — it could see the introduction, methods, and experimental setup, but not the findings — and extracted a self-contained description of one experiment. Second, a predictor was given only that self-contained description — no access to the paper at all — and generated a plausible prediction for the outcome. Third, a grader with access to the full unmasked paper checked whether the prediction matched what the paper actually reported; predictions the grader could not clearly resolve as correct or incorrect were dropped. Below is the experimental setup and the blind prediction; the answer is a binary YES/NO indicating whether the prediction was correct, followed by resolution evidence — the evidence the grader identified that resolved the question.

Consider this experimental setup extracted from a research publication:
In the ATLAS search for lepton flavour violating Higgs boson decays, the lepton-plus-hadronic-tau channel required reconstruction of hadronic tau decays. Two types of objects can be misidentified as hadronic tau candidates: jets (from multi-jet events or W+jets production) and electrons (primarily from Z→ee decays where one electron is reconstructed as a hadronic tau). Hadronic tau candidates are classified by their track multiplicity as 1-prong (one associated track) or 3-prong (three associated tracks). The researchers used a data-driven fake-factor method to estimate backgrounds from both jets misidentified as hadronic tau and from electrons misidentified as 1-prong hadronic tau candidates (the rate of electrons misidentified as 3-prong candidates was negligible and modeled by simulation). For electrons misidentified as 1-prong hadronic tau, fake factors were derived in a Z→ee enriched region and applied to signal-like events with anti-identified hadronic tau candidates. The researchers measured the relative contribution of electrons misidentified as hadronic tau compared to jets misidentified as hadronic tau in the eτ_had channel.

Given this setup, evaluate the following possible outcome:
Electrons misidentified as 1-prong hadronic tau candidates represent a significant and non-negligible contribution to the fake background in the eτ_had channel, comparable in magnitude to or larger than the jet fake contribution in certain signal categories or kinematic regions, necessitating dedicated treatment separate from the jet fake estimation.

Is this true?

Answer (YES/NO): NO